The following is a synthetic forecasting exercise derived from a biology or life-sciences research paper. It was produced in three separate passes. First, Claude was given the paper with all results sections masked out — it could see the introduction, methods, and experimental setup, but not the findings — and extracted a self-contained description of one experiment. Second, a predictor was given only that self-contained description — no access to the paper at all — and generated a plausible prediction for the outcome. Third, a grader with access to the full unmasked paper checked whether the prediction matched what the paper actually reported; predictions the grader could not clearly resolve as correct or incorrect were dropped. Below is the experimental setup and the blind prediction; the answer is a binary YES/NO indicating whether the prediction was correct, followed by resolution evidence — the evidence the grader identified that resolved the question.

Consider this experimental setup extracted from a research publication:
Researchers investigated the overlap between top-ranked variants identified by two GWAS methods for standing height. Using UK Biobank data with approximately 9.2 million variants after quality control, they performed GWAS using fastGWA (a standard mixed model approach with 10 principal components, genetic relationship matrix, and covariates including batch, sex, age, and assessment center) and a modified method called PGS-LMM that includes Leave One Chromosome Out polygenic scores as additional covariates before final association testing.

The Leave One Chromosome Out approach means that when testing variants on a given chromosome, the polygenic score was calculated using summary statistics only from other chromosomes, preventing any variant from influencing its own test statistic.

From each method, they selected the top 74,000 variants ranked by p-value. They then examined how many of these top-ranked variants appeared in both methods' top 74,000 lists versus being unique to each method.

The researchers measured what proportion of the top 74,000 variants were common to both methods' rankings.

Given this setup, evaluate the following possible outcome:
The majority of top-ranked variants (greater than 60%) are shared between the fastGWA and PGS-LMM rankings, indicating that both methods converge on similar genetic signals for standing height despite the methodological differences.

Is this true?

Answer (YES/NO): NO